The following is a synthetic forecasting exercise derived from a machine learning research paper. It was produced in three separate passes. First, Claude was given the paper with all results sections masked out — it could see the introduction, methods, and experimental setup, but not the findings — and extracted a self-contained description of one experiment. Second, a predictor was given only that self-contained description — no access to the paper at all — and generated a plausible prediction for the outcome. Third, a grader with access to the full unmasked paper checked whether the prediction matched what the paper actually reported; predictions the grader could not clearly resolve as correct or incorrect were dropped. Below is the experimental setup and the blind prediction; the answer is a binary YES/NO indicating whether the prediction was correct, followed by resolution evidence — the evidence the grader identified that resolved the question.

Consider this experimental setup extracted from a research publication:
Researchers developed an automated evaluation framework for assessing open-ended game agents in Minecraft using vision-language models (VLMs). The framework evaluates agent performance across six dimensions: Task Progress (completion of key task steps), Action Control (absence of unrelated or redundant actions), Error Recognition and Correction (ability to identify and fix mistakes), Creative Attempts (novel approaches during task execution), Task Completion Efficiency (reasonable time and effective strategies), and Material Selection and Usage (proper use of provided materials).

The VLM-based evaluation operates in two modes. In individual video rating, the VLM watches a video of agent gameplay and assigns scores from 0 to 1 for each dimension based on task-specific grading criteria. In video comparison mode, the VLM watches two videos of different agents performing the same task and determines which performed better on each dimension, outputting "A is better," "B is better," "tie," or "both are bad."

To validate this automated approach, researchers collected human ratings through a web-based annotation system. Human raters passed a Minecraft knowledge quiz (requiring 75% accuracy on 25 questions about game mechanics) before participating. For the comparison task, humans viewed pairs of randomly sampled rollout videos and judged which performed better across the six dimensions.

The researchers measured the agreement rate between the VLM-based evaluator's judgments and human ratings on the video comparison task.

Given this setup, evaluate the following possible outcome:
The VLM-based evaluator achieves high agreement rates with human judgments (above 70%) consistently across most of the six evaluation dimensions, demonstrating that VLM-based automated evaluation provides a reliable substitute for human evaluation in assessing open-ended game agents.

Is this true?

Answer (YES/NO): YES